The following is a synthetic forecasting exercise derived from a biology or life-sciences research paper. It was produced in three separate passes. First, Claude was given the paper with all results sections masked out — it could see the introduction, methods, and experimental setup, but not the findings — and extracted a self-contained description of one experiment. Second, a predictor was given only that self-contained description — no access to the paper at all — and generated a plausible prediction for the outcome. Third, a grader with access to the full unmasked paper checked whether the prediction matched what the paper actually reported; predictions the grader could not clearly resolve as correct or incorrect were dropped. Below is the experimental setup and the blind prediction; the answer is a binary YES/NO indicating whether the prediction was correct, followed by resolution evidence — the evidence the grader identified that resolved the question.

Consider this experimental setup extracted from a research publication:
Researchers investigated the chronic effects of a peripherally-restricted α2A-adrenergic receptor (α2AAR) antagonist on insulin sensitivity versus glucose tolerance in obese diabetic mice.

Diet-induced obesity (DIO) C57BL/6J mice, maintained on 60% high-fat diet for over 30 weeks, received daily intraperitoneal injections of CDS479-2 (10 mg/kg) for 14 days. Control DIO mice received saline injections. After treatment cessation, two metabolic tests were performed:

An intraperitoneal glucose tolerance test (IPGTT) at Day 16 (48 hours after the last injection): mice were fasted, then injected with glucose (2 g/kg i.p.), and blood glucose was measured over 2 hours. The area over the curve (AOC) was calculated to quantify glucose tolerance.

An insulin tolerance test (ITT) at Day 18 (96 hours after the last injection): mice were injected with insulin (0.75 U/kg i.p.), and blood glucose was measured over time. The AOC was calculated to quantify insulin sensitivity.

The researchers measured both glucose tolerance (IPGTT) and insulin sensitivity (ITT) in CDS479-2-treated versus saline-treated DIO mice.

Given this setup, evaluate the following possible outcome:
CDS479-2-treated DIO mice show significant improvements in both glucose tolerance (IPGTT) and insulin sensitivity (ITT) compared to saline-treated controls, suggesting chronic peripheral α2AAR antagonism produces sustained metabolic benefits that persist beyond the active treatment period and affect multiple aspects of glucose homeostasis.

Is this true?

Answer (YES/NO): NO